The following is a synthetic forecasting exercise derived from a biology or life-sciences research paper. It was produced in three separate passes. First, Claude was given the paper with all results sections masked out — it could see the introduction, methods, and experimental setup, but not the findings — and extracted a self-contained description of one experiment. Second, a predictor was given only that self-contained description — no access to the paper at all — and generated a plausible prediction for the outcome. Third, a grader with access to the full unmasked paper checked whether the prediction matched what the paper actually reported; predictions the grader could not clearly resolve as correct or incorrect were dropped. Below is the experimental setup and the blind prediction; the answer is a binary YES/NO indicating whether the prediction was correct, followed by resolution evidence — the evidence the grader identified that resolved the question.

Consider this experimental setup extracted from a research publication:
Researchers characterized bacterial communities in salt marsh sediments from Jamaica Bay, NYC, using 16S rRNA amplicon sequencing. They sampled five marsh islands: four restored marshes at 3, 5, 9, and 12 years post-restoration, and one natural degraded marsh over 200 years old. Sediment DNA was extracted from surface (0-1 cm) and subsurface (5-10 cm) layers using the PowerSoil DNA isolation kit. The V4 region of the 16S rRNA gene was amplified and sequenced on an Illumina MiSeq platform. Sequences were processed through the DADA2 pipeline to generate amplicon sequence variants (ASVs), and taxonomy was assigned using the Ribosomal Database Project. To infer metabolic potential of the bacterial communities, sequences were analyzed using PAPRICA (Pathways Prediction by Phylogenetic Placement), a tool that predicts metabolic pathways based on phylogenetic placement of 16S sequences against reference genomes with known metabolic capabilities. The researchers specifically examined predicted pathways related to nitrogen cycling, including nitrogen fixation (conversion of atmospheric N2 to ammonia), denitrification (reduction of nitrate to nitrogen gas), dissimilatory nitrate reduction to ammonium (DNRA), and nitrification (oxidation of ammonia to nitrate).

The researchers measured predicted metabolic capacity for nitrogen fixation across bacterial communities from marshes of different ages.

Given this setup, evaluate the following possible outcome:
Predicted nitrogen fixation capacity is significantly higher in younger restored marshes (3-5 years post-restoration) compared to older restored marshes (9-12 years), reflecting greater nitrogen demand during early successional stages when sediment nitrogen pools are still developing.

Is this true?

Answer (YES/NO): NO